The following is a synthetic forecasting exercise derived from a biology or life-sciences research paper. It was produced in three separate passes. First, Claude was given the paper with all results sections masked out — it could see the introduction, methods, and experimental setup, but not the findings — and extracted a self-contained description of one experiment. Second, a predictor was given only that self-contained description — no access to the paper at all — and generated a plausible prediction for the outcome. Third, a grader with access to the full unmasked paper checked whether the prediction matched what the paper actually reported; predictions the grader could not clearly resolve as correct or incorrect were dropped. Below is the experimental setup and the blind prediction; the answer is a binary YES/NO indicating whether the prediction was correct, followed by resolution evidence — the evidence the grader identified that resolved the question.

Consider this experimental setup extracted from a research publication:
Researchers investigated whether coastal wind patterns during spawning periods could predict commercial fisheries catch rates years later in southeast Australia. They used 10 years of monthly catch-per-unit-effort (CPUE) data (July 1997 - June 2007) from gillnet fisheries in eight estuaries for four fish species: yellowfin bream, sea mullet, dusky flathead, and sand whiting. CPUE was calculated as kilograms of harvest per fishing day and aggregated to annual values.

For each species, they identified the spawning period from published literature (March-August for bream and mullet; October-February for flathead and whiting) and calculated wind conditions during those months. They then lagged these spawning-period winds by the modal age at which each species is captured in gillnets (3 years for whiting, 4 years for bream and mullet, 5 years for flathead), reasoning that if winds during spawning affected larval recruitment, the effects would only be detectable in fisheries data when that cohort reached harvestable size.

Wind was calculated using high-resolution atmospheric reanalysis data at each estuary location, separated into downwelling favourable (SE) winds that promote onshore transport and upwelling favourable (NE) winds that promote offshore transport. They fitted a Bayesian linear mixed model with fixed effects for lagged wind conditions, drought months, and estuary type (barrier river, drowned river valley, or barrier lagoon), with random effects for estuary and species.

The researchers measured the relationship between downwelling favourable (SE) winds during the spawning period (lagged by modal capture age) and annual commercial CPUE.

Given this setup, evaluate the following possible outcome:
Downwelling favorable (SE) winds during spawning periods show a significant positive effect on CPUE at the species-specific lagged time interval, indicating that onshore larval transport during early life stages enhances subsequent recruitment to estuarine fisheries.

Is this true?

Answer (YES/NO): NO